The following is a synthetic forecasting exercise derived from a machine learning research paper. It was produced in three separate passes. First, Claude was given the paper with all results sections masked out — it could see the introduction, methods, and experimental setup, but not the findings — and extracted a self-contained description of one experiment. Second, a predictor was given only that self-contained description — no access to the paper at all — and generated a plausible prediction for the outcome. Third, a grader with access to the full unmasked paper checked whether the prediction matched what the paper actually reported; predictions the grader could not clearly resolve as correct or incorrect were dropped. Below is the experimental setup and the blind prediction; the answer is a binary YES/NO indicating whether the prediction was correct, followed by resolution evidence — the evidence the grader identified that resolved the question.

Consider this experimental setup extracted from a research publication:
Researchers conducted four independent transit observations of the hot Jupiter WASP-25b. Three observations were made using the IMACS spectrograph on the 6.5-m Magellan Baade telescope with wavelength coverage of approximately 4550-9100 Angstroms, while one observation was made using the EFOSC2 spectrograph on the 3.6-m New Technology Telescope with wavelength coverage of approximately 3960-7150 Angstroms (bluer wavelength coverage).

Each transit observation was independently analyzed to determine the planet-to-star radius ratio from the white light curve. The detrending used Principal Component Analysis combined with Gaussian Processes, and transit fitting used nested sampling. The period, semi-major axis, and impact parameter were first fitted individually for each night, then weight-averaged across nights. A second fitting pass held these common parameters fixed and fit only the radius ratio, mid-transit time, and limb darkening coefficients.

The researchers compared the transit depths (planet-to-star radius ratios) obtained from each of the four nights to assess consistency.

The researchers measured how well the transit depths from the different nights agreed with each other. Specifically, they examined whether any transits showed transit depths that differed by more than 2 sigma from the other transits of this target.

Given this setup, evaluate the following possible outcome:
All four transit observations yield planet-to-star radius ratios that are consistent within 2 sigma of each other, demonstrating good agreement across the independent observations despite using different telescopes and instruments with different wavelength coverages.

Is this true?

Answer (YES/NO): NO